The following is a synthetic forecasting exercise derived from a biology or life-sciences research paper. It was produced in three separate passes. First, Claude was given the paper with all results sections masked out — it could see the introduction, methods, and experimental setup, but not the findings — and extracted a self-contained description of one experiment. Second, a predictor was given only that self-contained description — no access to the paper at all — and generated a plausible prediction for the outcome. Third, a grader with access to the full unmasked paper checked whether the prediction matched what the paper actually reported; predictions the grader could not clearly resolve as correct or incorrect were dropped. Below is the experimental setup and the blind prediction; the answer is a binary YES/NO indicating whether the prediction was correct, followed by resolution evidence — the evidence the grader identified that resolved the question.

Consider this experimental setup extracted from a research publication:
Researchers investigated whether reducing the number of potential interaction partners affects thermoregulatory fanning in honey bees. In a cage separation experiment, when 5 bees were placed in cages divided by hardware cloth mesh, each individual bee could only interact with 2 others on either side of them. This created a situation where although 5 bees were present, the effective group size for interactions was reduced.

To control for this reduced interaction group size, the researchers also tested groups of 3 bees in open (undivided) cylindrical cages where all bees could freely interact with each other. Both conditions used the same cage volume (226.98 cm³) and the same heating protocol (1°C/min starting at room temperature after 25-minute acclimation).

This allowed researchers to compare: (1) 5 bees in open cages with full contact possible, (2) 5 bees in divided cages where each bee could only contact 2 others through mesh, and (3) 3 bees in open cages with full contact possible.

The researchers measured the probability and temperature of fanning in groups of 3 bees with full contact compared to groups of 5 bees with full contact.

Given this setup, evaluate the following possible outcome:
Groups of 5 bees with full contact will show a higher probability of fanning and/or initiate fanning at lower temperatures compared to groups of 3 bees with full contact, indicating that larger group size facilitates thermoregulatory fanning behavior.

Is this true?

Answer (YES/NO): YES